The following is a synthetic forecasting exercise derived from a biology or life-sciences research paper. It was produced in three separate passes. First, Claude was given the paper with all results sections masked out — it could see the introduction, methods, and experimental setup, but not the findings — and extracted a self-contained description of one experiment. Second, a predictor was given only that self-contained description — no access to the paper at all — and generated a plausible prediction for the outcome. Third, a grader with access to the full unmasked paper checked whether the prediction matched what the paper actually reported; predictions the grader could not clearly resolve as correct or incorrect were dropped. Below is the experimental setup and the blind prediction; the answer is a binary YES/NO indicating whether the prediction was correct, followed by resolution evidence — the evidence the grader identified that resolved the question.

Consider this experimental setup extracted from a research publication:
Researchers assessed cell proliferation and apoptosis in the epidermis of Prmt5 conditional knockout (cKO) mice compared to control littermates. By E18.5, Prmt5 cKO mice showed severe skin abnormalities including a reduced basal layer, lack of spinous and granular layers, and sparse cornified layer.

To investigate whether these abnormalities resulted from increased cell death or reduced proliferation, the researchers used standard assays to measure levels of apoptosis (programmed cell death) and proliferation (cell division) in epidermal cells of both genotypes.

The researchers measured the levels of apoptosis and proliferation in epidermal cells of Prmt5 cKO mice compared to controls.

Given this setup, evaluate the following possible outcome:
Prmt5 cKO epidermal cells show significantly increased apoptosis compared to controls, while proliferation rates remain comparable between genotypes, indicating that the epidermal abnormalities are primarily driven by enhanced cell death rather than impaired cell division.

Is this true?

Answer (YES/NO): NO